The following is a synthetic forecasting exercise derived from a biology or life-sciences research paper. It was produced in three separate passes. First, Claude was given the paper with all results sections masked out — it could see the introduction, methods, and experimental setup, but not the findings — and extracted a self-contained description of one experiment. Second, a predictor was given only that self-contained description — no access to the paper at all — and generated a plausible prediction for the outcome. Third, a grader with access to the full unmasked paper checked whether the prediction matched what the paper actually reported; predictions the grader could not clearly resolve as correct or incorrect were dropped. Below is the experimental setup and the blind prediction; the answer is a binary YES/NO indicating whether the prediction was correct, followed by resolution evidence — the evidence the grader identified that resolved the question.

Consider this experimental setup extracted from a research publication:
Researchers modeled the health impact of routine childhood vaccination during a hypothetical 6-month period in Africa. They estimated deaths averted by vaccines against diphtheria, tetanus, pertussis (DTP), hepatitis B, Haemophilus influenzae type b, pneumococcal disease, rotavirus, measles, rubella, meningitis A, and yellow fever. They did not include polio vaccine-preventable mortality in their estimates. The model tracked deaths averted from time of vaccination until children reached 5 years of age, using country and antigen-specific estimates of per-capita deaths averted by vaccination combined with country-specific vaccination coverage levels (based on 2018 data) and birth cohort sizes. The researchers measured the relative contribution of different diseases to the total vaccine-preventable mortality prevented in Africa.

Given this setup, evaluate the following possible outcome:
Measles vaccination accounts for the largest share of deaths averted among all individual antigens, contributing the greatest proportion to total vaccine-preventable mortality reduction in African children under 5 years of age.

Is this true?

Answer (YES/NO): NO